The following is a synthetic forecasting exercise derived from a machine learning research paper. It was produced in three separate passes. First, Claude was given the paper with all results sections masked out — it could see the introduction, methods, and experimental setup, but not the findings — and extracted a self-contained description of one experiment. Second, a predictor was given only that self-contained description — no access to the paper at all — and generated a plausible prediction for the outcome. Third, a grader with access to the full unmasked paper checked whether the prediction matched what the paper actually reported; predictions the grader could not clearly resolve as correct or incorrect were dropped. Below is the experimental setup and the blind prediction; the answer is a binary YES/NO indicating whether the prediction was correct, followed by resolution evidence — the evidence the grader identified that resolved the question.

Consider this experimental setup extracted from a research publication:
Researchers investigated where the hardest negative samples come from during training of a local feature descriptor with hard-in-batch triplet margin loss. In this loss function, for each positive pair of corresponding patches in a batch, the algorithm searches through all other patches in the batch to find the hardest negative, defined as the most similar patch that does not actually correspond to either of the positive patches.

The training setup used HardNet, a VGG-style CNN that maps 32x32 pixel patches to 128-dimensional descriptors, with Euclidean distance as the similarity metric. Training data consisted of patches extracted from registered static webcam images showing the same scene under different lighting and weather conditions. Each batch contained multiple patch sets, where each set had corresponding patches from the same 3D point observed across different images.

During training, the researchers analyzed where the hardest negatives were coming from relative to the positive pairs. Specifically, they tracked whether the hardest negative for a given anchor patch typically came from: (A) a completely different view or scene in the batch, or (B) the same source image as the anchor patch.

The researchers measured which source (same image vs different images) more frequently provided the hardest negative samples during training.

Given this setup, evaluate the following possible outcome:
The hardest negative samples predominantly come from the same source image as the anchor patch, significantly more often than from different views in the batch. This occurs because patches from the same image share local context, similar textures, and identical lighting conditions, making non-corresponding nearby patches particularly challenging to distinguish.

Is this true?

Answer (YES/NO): YES